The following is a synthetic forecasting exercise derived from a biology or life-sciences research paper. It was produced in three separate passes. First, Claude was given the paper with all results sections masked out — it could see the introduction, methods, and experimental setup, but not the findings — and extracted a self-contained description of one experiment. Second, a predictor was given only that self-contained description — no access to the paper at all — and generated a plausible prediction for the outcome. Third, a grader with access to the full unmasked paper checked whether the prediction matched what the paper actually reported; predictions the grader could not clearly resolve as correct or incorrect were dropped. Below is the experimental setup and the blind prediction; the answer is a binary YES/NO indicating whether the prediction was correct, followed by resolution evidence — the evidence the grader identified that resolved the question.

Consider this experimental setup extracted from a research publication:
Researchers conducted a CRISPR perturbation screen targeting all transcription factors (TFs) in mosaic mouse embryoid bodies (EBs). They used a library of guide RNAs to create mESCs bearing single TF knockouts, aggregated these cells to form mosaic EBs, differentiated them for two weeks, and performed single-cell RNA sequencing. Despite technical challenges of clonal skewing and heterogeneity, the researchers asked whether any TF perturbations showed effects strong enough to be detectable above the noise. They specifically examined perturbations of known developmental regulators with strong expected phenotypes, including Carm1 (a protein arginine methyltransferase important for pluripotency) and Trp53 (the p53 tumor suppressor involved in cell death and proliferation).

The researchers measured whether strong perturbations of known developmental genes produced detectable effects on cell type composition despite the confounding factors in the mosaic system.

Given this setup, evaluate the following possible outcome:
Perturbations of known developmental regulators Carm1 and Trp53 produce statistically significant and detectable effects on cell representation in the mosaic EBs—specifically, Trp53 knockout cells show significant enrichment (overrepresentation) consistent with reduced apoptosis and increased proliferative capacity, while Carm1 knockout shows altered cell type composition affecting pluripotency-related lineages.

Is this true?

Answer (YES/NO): YES